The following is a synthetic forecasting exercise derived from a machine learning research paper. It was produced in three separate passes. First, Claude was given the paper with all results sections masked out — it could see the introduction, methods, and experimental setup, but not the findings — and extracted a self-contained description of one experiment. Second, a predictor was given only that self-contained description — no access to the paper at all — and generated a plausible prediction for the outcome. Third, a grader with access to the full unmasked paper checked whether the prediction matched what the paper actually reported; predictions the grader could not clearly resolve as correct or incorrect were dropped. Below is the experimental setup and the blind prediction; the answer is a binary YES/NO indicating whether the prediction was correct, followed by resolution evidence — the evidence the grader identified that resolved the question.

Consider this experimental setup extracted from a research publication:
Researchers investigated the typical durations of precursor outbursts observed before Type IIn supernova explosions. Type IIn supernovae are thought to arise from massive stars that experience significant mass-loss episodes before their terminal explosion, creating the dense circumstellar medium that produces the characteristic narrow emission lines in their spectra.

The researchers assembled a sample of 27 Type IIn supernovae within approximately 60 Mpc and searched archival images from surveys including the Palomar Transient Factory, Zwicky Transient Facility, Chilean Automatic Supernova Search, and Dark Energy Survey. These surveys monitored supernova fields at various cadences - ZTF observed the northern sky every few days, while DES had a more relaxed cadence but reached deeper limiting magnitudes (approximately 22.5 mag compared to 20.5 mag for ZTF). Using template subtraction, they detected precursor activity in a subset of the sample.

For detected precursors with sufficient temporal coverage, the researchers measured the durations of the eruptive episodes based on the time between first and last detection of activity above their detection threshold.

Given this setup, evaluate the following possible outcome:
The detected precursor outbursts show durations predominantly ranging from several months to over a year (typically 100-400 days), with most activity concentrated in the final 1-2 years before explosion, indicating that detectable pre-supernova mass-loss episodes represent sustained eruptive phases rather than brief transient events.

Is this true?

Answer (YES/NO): NO